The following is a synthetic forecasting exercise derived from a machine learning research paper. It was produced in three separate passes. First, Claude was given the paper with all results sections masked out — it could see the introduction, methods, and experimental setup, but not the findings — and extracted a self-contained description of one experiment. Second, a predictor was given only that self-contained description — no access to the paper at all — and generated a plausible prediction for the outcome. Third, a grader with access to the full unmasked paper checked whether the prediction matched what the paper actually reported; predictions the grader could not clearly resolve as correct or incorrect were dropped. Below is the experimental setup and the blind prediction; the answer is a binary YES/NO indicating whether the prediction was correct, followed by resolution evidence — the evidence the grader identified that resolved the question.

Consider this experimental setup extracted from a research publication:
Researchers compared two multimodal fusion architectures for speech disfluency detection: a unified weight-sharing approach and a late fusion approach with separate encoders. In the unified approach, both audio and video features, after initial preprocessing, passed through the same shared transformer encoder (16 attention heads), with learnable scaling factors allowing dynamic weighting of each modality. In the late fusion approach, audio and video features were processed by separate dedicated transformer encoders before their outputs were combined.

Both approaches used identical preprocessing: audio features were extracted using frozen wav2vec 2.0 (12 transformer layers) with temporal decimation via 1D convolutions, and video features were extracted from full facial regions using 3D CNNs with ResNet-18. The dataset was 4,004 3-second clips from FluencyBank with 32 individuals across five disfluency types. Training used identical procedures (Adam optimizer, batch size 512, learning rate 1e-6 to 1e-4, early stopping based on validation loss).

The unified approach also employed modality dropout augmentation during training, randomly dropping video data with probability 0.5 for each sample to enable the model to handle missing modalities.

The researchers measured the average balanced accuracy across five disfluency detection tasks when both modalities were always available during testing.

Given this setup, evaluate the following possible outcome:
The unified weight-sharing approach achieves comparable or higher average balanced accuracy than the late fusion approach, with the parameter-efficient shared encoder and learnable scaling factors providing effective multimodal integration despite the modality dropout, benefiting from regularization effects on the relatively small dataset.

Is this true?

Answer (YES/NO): YES